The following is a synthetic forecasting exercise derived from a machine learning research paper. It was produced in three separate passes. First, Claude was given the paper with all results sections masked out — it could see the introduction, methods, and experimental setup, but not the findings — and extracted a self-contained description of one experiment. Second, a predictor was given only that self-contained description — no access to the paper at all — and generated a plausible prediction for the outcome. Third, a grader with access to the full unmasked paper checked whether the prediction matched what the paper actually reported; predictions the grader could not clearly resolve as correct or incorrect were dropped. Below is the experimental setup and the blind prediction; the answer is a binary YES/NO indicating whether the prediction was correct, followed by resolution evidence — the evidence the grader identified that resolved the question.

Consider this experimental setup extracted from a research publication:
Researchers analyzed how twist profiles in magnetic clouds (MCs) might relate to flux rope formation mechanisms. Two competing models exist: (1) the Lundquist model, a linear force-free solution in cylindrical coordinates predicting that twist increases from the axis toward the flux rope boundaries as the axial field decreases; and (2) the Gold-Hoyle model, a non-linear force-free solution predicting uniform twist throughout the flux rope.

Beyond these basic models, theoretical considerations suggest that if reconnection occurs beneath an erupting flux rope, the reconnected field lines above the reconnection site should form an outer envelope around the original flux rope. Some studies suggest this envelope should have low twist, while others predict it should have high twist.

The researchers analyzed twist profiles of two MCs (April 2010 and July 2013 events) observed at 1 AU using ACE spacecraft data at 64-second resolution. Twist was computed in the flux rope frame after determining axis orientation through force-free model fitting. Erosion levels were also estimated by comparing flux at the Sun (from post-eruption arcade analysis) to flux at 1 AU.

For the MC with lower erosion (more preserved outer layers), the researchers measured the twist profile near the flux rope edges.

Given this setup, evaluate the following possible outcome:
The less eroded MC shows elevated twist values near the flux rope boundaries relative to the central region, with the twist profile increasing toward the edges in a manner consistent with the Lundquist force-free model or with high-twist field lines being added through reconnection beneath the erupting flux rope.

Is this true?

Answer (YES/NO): YES